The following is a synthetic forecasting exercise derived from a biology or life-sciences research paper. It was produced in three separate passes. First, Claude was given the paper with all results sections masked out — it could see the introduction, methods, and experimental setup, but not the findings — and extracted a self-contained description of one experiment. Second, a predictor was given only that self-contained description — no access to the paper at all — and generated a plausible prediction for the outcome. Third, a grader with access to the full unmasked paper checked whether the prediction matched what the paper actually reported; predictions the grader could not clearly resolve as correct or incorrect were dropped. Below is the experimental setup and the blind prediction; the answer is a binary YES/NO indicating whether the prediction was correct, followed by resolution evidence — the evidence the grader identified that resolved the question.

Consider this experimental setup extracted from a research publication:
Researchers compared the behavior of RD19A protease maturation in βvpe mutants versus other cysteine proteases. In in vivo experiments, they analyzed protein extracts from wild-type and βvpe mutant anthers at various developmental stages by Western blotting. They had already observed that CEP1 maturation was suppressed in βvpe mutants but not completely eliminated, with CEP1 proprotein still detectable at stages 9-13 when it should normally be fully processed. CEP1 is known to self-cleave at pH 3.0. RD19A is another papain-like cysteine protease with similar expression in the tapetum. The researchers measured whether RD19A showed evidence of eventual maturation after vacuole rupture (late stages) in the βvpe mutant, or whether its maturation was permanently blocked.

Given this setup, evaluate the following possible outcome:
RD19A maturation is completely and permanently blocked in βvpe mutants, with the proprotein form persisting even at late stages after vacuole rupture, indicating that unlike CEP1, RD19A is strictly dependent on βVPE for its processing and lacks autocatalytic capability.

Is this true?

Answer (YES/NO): NO